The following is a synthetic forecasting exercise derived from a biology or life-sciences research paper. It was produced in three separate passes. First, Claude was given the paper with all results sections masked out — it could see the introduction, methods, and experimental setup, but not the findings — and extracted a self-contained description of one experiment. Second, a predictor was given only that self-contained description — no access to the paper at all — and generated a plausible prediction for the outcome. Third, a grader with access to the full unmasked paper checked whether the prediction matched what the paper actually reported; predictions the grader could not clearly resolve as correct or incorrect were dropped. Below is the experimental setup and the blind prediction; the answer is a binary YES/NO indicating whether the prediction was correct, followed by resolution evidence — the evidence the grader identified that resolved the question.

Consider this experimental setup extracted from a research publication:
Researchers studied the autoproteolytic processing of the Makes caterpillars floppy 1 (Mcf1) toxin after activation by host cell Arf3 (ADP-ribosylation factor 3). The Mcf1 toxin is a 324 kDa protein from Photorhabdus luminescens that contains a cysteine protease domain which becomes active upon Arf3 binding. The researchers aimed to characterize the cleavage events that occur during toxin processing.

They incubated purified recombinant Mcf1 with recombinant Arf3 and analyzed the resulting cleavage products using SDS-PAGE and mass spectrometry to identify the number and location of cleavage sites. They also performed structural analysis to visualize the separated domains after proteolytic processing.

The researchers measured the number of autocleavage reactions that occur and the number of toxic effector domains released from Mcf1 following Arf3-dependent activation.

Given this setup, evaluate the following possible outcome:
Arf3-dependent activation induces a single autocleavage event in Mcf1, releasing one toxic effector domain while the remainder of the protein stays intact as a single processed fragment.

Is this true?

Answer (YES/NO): NO